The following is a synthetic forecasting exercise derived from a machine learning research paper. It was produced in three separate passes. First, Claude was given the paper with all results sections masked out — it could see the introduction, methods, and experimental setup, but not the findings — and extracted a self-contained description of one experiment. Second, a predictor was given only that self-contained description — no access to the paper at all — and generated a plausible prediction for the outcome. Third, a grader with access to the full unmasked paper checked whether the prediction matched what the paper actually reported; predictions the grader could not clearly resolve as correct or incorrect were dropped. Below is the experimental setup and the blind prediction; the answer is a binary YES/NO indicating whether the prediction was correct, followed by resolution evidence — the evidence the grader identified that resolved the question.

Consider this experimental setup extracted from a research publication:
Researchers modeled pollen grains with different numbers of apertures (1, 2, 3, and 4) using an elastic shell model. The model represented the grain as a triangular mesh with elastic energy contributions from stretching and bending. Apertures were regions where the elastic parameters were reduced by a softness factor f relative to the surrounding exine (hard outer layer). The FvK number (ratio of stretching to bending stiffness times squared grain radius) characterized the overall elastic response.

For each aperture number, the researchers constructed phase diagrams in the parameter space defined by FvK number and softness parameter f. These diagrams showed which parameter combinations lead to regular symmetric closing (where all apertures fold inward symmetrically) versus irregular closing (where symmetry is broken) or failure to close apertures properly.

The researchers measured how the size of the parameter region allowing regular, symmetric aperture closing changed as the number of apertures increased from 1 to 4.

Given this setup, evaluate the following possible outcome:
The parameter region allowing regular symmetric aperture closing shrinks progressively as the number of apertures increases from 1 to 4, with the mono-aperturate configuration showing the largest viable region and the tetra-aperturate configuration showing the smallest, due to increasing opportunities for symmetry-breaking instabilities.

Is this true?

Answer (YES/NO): YES